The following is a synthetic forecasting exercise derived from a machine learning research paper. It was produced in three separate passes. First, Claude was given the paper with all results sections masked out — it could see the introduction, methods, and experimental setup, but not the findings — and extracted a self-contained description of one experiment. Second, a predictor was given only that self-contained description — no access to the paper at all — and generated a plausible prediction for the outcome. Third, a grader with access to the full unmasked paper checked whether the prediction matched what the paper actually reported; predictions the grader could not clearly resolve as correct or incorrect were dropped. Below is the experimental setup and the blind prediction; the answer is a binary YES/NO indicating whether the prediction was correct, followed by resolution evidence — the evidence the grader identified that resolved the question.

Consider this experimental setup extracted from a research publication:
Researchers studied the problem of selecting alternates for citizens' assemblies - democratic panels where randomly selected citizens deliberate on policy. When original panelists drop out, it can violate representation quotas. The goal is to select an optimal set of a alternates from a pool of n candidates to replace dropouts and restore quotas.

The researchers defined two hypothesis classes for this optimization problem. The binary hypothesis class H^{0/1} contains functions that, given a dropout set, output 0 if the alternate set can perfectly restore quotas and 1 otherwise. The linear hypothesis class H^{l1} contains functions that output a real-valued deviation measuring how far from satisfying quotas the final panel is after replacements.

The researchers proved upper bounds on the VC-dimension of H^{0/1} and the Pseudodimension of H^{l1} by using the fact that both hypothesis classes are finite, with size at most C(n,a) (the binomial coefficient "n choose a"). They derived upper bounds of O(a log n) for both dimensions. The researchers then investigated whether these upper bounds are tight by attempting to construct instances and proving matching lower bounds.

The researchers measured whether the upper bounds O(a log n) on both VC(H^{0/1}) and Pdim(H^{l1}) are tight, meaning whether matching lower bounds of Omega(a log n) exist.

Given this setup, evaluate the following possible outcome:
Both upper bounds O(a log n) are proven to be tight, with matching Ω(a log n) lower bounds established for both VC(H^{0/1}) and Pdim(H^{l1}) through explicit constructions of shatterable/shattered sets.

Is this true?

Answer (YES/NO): YES